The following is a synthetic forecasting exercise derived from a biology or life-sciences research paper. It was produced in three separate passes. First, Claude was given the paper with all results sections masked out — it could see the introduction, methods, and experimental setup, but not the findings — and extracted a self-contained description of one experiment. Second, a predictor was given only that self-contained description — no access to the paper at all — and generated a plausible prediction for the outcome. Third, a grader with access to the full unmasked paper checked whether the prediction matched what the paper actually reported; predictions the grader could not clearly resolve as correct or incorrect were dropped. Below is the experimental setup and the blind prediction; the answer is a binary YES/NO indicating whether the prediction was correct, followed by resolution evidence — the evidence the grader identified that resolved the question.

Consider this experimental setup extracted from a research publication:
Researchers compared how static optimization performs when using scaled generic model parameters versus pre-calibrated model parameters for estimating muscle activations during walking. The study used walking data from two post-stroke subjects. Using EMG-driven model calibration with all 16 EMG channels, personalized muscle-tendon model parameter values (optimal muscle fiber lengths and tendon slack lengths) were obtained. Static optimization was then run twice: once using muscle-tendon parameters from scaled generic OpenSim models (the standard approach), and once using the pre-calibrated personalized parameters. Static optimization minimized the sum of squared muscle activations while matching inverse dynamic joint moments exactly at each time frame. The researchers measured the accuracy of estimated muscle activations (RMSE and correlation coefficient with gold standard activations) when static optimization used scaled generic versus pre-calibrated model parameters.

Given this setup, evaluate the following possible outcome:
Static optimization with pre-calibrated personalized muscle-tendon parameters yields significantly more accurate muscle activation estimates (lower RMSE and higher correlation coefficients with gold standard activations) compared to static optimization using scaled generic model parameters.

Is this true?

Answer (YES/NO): NO